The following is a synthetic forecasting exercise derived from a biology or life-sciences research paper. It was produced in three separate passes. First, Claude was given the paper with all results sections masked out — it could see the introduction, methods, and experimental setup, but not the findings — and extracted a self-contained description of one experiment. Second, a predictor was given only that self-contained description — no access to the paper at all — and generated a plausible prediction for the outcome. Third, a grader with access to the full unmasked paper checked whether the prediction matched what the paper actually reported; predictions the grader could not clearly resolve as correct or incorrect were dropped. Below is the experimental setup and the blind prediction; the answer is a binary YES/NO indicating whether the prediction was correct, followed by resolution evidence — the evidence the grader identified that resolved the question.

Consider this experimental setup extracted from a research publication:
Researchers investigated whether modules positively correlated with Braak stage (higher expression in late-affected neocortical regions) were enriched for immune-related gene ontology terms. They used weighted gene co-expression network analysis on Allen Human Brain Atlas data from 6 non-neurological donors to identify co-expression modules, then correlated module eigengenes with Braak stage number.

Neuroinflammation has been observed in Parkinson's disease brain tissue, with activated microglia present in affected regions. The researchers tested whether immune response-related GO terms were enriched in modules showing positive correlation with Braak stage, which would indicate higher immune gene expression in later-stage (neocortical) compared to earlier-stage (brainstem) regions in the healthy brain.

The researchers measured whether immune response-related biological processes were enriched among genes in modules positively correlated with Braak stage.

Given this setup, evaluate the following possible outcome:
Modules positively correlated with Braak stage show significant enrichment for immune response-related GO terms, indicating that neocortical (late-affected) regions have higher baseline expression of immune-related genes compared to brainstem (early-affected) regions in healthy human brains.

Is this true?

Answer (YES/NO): NO